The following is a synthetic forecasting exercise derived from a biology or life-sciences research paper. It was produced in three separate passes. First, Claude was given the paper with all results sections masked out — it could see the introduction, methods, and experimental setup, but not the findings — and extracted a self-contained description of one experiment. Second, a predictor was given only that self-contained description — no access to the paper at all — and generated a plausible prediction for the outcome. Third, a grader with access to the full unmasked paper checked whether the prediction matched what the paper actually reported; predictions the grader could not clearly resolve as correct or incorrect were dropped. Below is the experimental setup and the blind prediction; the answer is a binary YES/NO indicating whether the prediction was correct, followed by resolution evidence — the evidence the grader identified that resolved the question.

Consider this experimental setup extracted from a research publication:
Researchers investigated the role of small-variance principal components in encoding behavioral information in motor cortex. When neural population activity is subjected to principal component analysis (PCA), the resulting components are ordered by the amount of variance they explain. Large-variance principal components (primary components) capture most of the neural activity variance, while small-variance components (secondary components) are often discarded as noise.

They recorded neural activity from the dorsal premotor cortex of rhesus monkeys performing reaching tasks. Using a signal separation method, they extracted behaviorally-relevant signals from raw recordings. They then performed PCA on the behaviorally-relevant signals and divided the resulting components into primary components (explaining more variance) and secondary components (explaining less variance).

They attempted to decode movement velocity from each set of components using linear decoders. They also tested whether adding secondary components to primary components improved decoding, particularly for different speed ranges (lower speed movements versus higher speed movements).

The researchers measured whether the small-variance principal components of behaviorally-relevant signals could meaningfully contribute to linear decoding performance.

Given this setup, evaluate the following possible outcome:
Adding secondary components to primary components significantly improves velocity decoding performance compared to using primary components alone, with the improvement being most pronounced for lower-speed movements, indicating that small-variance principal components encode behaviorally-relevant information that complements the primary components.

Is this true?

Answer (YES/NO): YES